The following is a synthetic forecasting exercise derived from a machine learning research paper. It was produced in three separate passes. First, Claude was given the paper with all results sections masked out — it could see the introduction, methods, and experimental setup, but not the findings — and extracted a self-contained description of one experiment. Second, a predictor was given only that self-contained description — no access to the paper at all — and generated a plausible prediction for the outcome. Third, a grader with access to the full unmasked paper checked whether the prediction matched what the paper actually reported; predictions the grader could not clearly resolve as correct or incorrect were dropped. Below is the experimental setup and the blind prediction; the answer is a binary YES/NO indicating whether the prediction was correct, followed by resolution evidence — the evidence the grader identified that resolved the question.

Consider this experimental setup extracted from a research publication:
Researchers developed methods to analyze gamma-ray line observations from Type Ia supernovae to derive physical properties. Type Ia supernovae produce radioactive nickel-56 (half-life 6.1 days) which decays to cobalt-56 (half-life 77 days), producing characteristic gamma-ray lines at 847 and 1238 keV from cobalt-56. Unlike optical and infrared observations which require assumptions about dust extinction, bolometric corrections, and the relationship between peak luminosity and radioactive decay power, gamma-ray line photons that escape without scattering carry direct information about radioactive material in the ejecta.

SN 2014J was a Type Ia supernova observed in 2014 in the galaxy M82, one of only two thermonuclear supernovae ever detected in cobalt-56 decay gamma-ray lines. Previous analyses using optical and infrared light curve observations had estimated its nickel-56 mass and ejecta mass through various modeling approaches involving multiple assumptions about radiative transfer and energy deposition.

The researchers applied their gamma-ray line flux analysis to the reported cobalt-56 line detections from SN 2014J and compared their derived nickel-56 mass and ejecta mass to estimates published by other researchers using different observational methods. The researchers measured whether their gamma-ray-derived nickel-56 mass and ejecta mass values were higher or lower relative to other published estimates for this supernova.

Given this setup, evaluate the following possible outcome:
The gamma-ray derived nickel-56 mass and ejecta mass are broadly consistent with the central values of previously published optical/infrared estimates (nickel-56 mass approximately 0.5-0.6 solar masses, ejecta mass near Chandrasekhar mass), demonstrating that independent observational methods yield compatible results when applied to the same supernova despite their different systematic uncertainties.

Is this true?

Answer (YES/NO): NO